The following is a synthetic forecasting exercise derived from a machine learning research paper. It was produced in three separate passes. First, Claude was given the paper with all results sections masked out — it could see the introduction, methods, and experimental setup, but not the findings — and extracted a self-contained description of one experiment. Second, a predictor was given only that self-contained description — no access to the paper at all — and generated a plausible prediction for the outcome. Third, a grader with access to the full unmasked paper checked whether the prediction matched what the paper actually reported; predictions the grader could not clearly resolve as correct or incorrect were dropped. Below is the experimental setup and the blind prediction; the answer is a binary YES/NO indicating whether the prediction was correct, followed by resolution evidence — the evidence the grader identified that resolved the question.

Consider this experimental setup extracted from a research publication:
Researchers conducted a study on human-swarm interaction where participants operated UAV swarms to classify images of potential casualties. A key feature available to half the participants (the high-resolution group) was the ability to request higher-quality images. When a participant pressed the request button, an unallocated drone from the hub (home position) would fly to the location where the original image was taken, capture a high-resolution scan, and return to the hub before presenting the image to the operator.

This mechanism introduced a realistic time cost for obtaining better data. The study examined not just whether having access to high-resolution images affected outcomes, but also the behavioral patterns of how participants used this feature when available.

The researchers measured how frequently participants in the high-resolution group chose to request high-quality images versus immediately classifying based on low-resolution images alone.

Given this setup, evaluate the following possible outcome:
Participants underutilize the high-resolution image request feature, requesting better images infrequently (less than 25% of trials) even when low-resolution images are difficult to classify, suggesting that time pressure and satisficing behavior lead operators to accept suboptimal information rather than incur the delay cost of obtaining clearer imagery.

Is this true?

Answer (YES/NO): NO